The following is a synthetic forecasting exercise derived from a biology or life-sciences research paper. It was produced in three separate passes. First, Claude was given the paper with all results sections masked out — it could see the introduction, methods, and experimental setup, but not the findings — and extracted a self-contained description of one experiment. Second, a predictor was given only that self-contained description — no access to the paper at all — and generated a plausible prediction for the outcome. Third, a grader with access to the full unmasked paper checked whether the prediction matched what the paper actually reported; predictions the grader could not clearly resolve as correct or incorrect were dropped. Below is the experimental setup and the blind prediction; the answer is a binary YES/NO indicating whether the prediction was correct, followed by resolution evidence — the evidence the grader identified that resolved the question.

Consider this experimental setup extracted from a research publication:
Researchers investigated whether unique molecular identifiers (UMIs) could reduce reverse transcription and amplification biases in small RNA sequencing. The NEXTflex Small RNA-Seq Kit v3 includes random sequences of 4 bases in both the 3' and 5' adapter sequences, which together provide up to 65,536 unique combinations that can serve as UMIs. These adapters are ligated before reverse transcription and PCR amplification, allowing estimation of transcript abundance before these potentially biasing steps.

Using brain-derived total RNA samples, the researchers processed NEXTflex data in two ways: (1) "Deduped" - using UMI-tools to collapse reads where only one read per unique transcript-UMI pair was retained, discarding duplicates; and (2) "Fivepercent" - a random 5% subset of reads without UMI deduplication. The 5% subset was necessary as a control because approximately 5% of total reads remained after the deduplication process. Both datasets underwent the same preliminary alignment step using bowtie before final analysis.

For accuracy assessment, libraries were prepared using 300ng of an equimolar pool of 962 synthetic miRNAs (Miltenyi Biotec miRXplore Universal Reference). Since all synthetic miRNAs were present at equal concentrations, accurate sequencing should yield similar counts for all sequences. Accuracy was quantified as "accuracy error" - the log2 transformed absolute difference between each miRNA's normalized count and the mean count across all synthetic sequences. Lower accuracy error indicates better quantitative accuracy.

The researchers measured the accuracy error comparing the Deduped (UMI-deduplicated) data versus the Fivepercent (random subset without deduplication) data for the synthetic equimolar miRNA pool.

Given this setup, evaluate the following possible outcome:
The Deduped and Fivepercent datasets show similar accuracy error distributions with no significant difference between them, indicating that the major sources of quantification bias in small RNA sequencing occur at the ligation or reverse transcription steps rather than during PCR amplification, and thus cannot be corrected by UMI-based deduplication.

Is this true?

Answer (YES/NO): NO